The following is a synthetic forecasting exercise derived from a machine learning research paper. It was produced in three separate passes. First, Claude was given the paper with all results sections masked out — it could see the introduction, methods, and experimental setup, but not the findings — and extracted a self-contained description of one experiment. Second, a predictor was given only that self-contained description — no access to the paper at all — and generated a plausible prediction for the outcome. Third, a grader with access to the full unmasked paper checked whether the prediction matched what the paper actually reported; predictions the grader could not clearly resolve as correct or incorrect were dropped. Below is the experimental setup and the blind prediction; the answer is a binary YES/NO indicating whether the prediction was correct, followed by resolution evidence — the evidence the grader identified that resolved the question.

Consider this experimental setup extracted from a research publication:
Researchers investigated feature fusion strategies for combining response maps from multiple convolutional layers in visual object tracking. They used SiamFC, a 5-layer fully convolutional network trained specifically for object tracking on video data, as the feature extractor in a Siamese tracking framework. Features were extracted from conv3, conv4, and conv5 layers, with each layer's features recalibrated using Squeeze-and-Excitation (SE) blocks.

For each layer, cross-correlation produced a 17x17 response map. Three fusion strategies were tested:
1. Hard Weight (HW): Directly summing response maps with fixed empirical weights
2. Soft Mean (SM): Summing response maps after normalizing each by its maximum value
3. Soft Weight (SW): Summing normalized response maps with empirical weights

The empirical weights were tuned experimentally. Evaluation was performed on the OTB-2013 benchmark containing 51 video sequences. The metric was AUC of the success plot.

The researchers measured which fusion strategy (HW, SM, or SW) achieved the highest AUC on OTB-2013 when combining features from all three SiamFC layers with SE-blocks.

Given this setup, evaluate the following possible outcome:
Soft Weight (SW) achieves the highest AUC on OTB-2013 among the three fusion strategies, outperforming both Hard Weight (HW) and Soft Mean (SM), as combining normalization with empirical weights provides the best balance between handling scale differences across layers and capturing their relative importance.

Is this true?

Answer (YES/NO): NO